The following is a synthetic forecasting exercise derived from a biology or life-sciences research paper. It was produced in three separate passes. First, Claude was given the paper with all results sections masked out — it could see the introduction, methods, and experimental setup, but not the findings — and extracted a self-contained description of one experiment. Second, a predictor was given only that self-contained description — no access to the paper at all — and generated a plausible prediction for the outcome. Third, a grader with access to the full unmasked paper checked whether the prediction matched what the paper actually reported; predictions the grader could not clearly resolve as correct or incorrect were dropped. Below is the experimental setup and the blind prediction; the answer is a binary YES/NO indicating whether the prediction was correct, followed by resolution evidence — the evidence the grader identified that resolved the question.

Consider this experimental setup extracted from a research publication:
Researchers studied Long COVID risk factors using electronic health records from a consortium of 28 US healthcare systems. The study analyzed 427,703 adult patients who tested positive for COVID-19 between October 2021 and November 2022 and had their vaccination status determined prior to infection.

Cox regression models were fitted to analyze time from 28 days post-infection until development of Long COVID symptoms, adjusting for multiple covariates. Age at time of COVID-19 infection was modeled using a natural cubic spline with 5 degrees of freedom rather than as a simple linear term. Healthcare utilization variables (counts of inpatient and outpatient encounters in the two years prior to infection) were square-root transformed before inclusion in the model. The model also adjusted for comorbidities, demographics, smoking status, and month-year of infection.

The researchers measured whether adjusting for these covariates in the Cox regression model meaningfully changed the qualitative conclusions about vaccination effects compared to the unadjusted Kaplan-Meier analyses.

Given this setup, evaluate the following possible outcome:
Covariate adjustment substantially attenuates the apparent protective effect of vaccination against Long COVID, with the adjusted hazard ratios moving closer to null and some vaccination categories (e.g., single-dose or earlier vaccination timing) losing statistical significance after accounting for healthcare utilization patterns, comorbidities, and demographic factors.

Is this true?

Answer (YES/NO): NO